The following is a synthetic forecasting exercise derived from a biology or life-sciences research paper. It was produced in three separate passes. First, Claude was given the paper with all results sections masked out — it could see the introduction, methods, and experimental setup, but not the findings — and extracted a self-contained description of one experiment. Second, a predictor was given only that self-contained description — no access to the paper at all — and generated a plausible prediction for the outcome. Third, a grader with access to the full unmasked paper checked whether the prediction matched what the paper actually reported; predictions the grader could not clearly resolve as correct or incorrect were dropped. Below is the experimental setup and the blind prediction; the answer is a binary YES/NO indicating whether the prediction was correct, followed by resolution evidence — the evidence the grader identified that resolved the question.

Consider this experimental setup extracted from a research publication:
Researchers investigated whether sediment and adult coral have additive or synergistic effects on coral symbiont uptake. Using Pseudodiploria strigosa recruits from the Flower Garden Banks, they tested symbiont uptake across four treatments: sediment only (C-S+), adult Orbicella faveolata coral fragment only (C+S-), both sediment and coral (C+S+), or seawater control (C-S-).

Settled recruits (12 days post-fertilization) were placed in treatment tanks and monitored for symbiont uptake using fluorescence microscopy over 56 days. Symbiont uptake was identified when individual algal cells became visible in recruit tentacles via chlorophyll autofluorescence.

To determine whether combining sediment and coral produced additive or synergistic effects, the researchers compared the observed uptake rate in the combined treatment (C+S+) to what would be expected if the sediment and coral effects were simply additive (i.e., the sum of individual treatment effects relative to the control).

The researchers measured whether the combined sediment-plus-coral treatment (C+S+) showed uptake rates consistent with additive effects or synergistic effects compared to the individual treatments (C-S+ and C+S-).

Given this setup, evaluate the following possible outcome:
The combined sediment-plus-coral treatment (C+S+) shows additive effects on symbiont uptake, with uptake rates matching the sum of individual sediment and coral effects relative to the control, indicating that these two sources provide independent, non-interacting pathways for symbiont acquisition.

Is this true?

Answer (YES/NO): NO